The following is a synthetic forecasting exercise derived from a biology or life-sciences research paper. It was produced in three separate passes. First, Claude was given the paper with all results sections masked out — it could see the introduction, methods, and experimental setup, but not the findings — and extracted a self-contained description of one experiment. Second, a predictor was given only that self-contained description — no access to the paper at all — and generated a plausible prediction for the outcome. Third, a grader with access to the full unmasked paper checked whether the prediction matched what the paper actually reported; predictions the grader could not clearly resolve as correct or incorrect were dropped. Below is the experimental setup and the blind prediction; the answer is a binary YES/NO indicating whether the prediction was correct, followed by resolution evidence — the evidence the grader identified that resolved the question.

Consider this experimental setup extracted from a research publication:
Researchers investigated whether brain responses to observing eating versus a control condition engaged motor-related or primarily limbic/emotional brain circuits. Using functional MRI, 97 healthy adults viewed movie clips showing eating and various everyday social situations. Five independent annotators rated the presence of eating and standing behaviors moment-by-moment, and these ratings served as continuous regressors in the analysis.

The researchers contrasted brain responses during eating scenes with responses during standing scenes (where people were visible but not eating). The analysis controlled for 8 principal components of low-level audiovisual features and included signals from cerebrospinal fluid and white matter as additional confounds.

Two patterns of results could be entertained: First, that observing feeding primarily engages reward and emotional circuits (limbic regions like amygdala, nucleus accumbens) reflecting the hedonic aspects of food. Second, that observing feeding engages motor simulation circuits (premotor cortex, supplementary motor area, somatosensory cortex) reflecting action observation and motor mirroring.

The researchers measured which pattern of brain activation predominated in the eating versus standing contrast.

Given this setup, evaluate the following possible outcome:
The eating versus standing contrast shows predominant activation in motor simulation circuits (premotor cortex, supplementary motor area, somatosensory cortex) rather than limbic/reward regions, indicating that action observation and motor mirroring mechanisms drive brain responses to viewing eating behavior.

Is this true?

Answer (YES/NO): YES